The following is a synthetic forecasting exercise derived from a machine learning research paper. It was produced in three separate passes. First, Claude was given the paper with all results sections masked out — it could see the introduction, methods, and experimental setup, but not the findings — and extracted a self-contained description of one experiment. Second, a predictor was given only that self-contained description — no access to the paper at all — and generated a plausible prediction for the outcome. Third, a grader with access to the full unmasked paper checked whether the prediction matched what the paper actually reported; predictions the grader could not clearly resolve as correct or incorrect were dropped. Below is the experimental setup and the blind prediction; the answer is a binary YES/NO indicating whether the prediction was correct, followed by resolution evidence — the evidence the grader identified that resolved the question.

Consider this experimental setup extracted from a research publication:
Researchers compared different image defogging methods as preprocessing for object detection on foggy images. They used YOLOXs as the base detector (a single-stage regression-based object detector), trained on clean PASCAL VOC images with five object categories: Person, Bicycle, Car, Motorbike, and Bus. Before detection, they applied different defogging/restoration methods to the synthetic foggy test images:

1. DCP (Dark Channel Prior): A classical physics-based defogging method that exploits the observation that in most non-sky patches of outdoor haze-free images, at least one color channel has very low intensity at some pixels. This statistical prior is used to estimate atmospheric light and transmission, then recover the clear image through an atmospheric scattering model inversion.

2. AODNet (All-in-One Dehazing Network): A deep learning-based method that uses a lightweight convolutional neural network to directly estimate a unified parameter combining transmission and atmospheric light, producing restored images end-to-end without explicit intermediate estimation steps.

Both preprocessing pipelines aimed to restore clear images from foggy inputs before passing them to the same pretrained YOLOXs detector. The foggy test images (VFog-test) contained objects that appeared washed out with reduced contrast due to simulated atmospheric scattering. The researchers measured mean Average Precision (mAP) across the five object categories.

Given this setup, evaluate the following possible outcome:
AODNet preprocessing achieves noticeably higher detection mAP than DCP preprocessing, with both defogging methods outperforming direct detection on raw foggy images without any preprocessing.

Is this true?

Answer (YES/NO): NO